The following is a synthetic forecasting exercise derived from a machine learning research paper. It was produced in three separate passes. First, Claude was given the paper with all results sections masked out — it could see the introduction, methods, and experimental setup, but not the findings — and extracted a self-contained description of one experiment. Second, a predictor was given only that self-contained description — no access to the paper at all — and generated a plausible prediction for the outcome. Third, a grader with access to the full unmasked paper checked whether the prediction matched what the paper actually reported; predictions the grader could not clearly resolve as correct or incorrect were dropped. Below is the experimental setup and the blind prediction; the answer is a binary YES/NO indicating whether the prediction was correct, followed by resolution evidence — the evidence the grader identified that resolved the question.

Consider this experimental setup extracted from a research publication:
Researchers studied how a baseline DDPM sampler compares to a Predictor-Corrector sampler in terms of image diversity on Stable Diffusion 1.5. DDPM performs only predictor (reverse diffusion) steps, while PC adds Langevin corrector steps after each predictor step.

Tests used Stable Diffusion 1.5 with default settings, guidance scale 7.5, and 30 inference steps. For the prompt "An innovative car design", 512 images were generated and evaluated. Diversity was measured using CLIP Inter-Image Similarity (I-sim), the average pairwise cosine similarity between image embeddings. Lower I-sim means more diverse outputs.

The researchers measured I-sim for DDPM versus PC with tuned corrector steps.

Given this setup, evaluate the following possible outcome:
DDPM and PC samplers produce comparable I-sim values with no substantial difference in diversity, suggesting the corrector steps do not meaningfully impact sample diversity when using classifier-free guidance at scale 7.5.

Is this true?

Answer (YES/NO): YES